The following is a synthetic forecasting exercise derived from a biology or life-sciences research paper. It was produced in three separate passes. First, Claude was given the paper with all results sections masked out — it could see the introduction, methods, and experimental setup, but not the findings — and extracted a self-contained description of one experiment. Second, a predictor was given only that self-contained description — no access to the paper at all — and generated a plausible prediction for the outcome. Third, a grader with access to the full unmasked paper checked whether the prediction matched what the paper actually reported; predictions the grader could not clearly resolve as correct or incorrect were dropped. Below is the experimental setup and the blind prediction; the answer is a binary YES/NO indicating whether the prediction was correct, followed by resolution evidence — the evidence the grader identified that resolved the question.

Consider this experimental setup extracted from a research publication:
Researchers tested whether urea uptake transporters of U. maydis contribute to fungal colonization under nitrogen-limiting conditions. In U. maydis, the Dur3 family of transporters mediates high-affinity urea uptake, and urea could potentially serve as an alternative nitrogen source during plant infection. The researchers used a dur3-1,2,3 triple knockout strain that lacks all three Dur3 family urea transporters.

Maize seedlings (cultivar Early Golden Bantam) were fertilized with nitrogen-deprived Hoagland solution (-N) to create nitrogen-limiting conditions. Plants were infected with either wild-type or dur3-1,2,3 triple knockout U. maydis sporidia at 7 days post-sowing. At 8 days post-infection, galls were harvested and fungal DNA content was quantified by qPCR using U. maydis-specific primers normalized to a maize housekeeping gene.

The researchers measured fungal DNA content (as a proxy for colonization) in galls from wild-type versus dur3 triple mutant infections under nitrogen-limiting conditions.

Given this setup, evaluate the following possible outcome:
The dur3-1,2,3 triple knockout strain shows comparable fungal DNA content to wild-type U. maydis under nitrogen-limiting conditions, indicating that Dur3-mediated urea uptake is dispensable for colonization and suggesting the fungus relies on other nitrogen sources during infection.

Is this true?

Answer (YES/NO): YES